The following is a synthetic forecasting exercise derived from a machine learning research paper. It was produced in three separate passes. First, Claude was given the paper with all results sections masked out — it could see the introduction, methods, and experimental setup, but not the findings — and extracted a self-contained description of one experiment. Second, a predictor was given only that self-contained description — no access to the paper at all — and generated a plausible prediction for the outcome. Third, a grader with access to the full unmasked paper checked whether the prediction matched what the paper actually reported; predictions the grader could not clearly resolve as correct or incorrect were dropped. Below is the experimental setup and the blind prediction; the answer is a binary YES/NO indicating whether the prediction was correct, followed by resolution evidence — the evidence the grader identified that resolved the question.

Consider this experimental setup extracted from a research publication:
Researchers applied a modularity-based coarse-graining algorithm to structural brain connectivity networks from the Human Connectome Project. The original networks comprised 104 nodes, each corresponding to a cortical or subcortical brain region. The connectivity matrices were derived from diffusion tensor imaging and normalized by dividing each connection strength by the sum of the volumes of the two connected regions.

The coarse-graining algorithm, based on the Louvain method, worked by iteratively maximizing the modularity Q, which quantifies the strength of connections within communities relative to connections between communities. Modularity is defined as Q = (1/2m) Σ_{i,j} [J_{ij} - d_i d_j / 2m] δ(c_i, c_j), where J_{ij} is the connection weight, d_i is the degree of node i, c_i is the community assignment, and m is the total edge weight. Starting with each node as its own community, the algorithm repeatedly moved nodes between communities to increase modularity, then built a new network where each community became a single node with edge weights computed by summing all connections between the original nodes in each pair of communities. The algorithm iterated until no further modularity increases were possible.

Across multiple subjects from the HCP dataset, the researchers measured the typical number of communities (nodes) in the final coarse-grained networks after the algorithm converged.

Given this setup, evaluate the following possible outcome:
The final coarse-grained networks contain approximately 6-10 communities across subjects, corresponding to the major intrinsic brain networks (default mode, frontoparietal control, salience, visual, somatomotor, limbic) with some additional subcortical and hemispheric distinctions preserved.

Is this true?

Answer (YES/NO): NO